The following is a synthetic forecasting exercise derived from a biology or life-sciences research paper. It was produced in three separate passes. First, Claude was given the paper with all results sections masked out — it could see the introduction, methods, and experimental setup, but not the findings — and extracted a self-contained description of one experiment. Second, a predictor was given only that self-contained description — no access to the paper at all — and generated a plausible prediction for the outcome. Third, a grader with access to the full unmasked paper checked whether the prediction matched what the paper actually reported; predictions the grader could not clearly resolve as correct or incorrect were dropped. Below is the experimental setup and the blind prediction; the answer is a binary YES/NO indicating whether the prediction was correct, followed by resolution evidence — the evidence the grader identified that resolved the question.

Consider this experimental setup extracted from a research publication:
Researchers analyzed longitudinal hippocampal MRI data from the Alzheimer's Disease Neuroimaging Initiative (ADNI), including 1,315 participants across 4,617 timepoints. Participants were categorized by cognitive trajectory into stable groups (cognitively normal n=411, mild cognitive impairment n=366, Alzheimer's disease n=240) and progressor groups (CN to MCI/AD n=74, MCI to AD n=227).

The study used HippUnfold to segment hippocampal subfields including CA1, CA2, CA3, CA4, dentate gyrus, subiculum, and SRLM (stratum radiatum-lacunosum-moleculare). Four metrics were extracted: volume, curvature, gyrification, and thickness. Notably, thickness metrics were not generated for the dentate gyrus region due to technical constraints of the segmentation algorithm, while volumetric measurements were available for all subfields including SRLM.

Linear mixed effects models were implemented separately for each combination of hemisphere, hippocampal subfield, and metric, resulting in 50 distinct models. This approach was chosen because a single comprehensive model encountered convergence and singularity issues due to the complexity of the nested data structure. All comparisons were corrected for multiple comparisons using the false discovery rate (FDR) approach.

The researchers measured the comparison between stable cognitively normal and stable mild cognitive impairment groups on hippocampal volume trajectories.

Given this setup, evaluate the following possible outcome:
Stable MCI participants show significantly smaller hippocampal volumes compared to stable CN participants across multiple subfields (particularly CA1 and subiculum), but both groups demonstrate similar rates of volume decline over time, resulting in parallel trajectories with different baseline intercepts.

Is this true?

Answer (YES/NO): NO